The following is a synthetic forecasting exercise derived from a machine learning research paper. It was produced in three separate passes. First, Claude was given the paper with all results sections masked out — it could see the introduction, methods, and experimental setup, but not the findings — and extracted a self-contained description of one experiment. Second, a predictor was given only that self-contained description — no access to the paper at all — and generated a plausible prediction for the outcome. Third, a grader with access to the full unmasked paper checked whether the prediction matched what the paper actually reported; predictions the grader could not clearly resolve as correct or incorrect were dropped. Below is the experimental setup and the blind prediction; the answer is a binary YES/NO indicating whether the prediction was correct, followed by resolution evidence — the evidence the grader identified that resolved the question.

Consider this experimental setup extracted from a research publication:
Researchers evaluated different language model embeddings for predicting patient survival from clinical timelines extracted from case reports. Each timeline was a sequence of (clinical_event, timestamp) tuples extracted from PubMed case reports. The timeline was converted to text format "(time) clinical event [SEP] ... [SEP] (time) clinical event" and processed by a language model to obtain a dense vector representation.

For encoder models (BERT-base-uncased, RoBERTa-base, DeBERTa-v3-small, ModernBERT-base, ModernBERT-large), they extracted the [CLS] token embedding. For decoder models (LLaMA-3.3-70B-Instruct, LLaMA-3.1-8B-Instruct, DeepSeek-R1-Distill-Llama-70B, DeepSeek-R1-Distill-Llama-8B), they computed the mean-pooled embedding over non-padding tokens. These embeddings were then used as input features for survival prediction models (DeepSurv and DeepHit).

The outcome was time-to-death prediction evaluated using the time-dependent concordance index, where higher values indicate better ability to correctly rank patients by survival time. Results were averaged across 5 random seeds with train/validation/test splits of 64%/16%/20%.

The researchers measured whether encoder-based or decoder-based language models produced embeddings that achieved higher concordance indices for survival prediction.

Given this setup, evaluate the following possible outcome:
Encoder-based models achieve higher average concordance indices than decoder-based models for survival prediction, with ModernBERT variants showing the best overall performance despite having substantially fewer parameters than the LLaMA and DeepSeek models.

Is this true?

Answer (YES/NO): NO